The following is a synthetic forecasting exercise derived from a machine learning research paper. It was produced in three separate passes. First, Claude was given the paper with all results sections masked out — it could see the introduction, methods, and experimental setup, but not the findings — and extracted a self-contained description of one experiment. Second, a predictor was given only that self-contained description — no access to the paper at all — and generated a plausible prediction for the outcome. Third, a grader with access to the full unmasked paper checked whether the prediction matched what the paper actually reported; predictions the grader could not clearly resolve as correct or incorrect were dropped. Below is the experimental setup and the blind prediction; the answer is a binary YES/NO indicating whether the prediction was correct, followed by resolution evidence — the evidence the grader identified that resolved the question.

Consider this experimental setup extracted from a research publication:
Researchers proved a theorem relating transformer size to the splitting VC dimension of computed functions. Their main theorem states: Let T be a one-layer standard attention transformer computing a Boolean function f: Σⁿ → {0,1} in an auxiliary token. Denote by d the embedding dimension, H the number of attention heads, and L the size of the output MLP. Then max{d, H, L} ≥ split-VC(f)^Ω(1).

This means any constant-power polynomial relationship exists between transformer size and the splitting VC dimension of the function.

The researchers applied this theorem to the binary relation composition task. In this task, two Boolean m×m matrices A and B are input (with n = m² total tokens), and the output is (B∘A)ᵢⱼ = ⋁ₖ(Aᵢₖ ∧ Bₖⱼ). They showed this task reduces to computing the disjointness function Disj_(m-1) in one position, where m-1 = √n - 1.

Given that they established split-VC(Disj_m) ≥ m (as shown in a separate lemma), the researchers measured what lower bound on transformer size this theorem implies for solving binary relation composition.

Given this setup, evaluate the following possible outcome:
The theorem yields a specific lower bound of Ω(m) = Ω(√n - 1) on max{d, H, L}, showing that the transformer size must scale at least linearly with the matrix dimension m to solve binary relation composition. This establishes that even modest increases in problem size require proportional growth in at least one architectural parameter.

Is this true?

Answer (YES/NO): NO